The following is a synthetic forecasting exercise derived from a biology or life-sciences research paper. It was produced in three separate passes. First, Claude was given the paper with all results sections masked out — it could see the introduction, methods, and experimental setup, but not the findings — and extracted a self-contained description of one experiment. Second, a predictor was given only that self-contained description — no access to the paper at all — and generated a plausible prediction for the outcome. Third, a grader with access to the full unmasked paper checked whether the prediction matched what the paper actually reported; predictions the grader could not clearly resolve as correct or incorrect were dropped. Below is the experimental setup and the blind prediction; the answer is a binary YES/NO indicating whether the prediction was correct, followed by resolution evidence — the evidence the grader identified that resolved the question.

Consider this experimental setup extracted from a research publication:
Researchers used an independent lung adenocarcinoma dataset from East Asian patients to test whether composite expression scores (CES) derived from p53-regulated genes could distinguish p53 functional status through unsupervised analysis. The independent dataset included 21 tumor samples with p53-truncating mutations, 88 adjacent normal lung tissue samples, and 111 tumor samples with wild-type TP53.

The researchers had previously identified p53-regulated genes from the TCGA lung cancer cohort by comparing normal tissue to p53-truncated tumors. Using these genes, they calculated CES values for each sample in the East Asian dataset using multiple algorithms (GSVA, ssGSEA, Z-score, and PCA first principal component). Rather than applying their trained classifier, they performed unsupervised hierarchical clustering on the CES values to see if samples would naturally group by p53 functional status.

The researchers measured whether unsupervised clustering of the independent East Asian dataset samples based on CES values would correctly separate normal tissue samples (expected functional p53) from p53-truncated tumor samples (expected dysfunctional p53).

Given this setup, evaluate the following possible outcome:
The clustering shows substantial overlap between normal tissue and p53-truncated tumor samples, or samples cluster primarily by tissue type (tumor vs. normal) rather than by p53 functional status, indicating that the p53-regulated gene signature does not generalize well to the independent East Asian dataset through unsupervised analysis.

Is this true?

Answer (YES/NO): NO